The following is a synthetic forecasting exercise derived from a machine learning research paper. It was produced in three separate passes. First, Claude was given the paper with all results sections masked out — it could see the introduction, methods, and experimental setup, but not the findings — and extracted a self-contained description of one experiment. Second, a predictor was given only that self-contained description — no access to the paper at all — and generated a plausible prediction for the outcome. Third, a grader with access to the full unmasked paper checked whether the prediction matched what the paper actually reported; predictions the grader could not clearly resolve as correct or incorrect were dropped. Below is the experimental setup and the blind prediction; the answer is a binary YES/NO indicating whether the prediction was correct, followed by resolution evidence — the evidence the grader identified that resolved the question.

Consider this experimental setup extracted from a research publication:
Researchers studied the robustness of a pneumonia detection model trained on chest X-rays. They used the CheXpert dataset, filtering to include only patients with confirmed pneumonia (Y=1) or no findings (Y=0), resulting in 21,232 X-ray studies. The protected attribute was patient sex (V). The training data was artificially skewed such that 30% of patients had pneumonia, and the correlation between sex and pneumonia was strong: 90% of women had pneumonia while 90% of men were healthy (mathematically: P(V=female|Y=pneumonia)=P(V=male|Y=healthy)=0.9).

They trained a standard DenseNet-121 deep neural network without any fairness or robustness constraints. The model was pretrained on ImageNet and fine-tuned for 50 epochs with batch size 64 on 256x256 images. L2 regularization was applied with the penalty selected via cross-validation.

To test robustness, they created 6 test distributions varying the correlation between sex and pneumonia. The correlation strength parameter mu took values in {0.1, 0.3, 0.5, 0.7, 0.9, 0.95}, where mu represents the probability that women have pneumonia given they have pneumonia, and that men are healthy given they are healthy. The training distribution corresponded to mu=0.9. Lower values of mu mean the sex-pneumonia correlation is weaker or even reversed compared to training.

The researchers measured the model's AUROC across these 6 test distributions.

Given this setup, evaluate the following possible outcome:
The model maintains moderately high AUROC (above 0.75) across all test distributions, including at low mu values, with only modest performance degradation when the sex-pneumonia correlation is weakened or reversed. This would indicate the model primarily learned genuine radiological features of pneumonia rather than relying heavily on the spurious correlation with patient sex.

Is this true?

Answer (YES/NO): NO